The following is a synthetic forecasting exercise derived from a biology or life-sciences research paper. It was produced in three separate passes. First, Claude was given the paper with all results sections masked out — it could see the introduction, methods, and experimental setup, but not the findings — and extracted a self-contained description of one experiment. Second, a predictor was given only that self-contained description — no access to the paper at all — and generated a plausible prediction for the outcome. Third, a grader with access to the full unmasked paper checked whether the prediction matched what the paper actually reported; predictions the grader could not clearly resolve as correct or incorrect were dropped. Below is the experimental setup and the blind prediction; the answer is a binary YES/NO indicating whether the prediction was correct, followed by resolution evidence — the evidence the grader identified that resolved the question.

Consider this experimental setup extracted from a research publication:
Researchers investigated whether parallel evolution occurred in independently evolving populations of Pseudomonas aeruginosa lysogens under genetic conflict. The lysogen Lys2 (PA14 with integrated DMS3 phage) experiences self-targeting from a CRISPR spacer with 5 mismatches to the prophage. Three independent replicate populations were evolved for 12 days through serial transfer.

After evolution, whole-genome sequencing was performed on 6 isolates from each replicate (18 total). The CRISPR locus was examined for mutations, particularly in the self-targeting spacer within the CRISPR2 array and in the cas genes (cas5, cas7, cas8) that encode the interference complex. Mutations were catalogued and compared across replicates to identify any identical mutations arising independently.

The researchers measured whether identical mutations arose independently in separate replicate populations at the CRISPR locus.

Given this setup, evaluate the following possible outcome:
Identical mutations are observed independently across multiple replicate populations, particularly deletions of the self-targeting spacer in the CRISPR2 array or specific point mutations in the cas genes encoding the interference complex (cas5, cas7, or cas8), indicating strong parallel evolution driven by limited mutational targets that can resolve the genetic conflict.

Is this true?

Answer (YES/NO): NO